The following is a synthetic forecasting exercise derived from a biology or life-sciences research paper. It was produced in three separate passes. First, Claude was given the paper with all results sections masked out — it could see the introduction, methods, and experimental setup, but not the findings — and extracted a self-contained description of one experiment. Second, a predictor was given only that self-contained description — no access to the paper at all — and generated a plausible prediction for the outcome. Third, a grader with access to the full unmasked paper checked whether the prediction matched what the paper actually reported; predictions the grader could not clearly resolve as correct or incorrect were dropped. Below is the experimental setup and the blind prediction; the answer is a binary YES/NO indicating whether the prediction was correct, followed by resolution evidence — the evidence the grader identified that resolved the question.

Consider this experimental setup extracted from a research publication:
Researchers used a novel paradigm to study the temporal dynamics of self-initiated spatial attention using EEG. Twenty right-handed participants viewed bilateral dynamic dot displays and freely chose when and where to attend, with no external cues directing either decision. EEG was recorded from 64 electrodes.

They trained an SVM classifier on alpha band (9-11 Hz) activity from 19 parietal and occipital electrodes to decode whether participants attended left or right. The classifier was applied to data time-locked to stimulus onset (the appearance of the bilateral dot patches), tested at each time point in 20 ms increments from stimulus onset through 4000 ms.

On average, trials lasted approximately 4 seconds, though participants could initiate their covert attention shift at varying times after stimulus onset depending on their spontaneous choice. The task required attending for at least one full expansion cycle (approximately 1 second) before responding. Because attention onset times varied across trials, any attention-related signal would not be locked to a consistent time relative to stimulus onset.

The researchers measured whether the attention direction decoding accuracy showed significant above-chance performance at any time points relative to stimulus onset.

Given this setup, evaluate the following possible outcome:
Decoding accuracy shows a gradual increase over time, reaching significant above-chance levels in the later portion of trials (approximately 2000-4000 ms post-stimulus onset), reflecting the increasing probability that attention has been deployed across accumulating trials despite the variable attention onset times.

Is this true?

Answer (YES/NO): NO